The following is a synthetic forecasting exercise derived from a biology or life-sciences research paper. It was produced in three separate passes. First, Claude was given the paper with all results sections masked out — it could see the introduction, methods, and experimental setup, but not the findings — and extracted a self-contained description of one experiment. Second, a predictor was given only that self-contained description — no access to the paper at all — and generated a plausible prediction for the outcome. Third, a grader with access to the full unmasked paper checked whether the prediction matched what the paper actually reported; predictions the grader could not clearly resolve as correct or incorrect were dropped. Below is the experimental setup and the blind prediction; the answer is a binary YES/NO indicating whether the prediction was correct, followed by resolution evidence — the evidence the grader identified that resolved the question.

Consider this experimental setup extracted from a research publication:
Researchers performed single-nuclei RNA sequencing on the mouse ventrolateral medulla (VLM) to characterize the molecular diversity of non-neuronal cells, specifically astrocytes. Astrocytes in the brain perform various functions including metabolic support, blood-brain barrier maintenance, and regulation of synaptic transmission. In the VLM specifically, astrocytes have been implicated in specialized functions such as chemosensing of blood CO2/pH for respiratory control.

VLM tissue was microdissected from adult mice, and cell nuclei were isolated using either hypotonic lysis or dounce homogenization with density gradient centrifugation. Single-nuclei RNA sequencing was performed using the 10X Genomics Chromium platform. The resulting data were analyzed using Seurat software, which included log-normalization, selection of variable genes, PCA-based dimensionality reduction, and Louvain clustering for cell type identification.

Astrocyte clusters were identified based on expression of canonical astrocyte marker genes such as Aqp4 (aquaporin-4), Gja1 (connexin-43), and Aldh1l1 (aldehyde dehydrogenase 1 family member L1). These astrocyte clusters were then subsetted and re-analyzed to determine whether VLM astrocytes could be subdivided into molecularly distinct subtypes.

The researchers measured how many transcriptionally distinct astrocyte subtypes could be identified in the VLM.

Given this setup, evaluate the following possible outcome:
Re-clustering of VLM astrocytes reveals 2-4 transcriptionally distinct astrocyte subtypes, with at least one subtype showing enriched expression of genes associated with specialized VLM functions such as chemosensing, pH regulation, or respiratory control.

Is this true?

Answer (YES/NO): NO